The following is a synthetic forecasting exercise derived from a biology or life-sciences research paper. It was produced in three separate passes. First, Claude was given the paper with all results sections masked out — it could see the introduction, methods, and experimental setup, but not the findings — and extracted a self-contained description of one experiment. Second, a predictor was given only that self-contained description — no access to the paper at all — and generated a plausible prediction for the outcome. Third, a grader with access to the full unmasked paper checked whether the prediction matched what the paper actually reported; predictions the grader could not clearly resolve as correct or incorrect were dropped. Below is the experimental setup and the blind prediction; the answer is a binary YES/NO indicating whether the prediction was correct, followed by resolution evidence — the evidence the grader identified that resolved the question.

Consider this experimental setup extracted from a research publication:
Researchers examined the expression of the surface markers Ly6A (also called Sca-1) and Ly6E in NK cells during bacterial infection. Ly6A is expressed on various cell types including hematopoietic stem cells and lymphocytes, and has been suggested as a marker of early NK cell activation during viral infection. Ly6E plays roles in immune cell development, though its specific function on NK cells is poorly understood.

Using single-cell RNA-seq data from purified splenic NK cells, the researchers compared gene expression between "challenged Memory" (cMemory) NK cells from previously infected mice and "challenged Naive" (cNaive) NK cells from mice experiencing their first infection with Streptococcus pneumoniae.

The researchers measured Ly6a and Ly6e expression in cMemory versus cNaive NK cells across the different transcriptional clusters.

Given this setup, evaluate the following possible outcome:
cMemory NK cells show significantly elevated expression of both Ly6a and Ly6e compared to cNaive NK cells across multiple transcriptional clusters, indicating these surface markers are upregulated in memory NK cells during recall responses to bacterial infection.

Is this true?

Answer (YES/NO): YES